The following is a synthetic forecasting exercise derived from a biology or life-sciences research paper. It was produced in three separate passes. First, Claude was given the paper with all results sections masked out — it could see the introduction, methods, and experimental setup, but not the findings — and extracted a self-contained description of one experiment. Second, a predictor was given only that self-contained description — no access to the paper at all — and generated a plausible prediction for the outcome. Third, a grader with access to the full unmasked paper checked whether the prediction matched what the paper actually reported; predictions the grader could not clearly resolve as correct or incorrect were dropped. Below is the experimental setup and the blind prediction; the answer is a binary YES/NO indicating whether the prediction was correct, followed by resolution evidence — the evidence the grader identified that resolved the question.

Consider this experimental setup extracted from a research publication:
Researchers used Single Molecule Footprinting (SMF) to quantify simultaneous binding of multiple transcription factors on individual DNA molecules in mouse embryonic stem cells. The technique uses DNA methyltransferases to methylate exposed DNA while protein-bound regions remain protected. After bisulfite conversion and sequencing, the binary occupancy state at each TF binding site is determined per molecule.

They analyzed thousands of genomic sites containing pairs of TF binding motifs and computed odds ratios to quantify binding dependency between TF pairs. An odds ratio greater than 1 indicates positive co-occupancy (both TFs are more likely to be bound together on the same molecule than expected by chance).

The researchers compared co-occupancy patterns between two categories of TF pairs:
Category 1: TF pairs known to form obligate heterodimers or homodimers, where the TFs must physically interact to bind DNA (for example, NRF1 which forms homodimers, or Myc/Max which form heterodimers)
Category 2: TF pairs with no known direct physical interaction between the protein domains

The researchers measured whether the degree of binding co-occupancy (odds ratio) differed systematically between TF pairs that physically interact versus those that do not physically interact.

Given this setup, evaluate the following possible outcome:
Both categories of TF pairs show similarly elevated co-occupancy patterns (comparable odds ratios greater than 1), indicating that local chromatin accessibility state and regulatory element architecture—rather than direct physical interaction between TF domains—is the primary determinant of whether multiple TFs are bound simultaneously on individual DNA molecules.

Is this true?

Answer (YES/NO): NO